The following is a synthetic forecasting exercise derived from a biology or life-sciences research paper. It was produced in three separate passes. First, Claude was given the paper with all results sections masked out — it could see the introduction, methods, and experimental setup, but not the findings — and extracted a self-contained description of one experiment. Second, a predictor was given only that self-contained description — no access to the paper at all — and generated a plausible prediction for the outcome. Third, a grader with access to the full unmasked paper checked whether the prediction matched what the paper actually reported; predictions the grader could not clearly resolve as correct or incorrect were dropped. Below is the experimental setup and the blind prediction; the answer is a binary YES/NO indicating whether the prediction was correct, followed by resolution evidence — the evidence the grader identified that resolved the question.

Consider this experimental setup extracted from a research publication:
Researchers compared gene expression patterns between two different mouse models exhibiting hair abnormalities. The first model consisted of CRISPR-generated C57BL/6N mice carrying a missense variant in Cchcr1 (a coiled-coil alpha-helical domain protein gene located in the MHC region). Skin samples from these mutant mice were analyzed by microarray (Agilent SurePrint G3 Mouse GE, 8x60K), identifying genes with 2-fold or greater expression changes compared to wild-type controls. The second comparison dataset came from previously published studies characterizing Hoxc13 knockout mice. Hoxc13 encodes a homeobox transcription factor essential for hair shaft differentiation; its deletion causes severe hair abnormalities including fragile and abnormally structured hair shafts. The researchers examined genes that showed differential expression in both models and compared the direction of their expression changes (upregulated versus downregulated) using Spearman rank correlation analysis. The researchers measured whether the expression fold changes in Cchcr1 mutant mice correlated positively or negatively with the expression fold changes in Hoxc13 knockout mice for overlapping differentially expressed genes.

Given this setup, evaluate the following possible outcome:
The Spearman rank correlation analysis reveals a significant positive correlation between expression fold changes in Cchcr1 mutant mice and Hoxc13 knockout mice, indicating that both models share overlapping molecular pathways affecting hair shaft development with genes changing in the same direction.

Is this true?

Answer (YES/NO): NO